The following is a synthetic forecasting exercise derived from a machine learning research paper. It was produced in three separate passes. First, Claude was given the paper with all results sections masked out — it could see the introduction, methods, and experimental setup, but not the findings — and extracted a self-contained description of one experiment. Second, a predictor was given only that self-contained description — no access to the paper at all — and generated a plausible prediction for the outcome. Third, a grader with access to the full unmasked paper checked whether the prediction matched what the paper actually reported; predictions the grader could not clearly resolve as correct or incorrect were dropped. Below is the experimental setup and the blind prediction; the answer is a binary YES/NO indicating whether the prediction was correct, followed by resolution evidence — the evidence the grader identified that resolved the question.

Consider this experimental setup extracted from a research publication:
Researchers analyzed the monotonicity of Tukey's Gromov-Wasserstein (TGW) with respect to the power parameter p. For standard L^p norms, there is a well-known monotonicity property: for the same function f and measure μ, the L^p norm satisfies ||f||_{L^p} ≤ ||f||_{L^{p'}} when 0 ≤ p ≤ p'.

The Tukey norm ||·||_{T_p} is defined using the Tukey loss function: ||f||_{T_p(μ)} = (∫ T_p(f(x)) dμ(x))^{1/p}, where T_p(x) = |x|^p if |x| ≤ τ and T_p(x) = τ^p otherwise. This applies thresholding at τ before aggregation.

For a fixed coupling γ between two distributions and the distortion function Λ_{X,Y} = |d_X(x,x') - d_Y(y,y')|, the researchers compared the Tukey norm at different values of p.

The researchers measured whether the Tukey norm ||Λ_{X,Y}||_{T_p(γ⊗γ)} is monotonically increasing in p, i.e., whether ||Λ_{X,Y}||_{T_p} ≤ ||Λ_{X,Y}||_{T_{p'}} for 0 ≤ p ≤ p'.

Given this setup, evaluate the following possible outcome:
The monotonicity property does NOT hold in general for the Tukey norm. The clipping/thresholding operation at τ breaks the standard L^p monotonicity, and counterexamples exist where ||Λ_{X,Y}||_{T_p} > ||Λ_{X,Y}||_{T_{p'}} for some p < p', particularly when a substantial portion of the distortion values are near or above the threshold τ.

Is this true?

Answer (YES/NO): NO